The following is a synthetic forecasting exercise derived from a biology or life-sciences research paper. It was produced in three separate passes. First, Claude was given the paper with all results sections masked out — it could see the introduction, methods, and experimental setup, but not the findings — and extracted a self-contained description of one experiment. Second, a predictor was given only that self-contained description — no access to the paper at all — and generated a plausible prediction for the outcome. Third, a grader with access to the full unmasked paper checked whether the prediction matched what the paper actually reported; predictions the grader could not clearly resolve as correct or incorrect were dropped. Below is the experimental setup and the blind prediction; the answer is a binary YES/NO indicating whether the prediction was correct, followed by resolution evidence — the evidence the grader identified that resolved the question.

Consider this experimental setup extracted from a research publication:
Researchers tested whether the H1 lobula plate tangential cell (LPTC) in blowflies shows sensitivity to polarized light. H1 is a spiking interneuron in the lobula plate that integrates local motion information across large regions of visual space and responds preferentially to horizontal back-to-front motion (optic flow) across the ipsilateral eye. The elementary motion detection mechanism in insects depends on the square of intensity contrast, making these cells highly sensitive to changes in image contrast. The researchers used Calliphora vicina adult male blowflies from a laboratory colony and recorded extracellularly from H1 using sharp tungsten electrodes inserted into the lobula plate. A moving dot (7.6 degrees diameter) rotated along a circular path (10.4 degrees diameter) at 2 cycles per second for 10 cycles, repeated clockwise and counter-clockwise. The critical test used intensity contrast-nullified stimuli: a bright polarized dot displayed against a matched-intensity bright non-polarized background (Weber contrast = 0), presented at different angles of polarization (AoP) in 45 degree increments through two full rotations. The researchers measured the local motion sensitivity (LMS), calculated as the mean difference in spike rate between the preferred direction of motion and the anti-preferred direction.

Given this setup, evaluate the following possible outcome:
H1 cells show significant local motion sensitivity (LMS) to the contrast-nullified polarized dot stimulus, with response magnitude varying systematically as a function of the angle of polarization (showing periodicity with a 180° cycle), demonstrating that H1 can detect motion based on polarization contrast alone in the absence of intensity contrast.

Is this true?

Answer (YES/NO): NO